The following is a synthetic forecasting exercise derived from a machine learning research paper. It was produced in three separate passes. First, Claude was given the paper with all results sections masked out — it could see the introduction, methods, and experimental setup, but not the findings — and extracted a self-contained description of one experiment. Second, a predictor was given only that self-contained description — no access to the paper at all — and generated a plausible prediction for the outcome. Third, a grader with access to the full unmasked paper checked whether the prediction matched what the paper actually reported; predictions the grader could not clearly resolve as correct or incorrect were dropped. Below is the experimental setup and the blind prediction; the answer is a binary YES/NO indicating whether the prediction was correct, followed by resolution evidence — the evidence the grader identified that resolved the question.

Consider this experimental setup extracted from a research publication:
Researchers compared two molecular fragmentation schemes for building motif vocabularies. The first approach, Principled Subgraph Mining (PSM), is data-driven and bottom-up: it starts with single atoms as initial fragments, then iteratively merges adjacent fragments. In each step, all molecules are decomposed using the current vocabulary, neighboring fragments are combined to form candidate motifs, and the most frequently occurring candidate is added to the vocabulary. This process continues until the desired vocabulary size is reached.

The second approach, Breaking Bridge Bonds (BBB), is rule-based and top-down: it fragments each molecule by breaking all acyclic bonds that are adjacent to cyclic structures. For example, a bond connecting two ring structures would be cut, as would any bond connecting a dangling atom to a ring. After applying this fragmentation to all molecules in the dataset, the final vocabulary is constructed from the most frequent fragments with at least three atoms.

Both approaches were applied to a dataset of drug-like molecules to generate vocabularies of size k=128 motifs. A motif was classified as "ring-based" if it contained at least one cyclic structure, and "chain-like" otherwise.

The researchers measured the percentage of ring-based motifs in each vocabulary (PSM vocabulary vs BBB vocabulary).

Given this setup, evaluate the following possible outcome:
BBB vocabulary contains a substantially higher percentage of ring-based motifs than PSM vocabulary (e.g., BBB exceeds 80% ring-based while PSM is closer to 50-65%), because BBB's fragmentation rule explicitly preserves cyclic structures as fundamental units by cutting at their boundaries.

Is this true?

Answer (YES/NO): NO